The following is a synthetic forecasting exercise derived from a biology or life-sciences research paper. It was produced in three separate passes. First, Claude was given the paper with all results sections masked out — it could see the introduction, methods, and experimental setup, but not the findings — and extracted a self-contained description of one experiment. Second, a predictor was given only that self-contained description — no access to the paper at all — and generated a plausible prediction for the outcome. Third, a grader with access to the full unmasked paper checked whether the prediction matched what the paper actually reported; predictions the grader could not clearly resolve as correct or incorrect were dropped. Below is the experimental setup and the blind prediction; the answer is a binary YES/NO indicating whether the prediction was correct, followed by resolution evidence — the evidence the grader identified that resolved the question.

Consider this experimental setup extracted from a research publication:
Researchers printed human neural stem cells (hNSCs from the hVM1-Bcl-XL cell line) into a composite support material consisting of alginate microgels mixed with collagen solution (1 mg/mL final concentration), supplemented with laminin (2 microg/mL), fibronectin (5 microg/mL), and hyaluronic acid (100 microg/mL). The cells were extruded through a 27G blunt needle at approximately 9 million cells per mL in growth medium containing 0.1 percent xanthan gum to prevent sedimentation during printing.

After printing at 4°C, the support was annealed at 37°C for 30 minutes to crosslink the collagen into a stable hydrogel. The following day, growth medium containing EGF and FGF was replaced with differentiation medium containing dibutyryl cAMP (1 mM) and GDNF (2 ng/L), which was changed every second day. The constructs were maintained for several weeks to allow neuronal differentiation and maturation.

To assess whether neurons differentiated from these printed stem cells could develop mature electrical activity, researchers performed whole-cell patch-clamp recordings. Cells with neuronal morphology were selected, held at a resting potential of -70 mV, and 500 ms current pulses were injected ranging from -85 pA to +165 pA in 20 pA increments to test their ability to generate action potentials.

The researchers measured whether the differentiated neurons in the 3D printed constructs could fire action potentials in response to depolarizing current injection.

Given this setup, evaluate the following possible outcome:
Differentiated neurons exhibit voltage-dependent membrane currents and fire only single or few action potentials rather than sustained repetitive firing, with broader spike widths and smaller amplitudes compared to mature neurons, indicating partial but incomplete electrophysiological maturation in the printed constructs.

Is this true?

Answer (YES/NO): NO